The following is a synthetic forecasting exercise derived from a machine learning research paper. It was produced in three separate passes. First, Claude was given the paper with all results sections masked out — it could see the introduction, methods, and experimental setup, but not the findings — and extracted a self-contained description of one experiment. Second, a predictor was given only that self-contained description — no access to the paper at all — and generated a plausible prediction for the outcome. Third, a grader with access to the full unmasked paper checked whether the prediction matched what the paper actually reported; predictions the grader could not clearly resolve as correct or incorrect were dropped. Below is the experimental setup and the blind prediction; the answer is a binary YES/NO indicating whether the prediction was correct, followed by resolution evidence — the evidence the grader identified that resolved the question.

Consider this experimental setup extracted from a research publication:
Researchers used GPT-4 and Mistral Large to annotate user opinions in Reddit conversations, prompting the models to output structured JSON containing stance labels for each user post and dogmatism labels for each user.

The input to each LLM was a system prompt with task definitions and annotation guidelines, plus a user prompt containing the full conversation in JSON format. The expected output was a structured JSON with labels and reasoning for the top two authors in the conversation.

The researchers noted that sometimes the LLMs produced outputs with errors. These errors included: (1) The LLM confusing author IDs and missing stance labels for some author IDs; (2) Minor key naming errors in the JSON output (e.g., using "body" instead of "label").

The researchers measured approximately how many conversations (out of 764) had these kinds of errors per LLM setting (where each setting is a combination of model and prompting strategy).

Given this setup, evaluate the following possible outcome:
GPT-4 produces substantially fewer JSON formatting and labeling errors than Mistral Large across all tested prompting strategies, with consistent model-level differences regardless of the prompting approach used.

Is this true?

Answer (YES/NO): NO